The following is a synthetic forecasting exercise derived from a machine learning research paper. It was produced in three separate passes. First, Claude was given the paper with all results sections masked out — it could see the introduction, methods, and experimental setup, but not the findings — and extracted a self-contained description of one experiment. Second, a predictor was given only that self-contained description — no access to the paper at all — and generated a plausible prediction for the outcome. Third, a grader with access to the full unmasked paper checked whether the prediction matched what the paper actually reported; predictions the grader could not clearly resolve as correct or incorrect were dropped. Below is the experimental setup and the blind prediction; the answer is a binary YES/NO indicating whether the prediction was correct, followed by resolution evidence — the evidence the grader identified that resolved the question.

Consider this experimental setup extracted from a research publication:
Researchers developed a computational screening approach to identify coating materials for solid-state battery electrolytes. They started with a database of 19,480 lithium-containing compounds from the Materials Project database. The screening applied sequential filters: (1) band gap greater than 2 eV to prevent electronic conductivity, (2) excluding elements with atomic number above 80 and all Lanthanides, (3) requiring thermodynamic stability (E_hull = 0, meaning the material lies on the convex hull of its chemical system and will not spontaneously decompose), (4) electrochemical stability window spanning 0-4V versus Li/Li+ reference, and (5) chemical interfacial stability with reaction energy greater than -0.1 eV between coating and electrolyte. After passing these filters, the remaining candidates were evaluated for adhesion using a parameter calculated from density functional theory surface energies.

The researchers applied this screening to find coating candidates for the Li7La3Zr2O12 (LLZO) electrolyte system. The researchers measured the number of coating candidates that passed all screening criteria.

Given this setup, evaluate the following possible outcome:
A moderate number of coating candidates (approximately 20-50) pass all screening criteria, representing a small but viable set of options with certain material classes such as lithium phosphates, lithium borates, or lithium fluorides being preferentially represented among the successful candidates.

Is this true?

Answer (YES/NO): NO